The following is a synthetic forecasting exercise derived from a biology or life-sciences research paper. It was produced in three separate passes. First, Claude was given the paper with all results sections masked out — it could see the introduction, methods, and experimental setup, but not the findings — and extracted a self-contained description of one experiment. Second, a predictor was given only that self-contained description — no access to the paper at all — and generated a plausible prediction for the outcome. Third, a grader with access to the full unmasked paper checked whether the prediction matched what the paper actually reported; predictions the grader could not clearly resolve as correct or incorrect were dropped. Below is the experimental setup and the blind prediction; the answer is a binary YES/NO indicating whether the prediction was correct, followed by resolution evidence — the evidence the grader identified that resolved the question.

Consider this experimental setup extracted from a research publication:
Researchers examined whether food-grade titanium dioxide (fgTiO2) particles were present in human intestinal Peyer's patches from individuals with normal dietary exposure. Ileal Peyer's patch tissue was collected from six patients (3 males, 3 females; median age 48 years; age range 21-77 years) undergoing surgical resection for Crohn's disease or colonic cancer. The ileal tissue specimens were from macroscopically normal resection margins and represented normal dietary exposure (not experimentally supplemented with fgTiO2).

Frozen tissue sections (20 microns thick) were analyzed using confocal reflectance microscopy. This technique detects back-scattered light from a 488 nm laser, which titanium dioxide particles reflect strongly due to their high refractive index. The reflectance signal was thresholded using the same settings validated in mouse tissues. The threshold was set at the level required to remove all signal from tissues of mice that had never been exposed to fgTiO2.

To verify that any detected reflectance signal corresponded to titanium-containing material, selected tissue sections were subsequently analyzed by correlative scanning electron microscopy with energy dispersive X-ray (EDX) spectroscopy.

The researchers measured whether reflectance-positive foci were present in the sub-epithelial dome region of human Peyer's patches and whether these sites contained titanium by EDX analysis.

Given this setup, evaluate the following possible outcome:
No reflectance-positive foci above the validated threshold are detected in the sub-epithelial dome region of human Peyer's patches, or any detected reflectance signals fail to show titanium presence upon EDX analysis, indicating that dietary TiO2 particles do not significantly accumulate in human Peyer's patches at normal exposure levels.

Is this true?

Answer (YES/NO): NO